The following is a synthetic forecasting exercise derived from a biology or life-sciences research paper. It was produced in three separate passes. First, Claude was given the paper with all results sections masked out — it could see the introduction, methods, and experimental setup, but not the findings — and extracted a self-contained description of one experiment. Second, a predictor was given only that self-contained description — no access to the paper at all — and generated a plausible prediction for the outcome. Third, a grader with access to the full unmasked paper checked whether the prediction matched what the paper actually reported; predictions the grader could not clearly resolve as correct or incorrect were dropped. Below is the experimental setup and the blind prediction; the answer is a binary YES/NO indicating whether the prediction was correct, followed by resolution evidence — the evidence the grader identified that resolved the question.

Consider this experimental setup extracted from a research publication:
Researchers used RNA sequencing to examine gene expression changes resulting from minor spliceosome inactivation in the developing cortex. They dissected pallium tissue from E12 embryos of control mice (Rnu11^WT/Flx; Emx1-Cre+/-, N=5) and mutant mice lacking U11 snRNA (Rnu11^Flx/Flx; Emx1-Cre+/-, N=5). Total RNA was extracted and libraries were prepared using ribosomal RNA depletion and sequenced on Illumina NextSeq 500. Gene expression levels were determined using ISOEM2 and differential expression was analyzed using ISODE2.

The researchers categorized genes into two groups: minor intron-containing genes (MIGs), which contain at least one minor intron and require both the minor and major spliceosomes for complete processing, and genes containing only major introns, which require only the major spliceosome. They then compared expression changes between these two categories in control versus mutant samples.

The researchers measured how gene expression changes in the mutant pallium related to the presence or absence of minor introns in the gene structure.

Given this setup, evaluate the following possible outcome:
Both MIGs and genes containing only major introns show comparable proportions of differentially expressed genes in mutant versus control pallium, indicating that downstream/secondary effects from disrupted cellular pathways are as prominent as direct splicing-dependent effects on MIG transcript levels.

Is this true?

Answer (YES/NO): NO